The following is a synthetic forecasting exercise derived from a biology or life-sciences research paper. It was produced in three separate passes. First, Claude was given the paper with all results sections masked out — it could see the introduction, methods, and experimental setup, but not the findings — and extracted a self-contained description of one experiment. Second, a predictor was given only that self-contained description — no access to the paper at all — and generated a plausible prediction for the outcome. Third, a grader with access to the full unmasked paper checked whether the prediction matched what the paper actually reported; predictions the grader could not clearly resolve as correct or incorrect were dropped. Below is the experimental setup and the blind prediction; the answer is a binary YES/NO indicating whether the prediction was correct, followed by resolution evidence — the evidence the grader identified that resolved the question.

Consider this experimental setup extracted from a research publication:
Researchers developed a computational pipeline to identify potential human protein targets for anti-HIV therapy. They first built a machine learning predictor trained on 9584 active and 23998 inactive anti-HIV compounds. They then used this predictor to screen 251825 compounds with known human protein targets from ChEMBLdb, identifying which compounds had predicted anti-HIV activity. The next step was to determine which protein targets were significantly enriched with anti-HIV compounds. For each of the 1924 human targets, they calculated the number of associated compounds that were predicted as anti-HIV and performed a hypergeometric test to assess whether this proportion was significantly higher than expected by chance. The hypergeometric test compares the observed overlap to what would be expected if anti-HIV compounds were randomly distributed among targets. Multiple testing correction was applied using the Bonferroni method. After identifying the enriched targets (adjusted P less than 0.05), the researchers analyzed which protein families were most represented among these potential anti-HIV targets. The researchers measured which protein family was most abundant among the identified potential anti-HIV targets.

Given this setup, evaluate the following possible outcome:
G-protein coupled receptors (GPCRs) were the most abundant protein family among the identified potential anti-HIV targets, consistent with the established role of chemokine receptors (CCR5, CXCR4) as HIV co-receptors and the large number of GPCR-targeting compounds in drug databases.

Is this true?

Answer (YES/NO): YES